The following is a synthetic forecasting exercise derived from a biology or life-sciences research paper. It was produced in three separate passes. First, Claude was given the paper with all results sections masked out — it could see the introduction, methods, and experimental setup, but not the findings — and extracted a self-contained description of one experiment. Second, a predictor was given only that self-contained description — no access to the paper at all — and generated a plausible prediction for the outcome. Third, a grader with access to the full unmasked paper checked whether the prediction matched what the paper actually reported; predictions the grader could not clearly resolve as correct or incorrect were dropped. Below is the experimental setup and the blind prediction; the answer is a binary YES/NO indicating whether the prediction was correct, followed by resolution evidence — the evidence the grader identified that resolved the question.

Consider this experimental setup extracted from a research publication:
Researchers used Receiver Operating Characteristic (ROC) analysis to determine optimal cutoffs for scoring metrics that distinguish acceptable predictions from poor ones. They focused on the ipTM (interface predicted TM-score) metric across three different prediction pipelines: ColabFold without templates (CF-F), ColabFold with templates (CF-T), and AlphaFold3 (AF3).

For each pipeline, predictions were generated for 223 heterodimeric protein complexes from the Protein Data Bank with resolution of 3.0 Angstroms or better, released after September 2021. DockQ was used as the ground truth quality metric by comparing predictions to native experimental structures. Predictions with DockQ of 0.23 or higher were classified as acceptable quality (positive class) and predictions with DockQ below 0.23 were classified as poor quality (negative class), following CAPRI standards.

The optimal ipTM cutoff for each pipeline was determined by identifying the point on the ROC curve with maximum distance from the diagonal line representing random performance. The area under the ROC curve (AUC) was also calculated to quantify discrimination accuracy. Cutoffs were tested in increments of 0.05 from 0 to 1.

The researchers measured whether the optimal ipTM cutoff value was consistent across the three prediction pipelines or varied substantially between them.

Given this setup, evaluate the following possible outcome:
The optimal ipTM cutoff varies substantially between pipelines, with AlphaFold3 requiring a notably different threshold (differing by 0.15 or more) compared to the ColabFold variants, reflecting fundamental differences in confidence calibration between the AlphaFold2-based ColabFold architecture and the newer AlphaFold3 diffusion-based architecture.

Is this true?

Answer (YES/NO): NO